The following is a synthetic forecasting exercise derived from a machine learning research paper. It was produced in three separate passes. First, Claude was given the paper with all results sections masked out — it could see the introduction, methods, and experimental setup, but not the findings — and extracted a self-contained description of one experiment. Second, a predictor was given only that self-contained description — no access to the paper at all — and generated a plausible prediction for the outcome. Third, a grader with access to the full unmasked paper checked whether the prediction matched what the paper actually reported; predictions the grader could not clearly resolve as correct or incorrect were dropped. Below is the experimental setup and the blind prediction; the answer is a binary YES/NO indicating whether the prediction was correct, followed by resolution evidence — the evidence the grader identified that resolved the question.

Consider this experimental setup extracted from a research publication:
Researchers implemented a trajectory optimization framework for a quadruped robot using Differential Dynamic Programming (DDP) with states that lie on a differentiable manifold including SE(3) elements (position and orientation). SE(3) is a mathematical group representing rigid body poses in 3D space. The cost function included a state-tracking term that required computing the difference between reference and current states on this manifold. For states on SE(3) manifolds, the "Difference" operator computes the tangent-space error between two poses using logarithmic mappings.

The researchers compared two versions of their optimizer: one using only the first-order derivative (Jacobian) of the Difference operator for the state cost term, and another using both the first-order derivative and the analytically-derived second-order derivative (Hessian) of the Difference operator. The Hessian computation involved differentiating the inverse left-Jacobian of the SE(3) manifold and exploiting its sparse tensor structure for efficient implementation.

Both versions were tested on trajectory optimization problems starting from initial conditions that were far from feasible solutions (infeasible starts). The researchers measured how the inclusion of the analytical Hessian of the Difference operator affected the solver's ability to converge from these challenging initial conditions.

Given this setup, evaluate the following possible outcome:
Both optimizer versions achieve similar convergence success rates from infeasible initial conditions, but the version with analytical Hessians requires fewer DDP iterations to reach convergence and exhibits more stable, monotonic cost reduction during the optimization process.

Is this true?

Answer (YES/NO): NO